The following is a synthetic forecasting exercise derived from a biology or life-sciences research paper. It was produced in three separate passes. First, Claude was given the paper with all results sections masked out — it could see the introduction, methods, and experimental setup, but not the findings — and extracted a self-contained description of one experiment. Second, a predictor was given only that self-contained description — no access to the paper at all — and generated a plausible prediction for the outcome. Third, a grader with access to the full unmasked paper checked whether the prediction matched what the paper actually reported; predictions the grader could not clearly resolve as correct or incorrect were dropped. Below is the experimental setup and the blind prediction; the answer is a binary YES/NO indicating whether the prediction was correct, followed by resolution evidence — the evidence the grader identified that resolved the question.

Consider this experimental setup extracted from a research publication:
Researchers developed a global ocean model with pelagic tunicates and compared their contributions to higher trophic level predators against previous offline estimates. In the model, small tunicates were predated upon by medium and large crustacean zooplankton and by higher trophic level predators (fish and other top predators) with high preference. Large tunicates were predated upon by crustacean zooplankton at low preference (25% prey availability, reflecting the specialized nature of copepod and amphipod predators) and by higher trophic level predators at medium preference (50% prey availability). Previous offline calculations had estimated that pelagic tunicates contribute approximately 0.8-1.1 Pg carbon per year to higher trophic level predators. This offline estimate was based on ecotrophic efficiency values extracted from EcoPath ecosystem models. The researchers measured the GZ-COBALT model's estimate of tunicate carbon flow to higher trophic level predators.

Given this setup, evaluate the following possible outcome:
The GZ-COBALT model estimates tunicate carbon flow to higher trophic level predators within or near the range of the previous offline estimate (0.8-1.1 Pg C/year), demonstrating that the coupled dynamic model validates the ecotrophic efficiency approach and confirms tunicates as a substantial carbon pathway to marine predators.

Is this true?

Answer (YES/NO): NO